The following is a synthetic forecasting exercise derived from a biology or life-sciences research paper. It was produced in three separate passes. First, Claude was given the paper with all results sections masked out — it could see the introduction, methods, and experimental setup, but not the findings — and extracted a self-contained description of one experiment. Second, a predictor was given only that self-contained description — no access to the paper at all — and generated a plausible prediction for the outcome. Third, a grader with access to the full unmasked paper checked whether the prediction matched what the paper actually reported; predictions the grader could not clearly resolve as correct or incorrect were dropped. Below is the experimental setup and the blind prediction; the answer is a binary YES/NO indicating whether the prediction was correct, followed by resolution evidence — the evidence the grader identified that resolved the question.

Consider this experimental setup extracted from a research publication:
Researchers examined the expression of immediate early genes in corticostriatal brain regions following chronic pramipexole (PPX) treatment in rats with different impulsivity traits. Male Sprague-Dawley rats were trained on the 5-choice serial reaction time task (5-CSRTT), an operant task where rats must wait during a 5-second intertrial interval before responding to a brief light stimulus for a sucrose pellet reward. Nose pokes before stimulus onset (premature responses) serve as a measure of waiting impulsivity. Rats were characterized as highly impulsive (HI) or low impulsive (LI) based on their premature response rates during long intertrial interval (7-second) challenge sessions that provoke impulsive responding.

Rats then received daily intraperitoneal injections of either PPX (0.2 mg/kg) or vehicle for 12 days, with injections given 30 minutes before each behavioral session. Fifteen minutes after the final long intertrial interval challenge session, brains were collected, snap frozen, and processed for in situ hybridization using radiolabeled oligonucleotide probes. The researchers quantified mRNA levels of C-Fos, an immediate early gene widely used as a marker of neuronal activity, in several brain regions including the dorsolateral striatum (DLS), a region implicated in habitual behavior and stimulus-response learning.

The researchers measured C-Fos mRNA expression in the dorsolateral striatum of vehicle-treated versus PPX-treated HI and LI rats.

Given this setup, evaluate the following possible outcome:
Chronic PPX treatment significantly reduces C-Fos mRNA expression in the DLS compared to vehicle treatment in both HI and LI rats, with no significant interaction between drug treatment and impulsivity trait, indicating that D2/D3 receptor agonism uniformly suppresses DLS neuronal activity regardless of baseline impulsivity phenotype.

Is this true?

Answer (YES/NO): YES